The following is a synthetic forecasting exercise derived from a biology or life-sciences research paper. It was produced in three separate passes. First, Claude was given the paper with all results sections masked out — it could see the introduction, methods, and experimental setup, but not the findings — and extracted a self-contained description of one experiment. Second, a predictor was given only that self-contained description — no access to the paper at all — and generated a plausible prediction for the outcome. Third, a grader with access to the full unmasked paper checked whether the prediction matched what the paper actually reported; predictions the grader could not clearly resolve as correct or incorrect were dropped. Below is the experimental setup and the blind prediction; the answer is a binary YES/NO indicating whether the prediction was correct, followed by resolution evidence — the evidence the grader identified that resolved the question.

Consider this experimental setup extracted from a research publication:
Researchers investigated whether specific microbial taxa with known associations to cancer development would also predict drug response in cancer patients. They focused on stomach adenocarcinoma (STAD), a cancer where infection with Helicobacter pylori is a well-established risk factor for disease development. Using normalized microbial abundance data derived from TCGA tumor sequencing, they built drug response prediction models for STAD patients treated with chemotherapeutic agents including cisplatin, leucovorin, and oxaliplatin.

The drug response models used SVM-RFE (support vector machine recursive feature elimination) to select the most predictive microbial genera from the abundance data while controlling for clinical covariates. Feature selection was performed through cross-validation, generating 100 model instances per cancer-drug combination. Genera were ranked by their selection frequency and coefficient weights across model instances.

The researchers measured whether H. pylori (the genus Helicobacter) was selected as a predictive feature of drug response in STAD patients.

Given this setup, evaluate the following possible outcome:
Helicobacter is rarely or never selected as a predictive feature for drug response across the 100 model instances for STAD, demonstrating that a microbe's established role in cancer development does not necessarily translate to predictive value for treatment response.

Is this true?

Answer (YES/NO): YES